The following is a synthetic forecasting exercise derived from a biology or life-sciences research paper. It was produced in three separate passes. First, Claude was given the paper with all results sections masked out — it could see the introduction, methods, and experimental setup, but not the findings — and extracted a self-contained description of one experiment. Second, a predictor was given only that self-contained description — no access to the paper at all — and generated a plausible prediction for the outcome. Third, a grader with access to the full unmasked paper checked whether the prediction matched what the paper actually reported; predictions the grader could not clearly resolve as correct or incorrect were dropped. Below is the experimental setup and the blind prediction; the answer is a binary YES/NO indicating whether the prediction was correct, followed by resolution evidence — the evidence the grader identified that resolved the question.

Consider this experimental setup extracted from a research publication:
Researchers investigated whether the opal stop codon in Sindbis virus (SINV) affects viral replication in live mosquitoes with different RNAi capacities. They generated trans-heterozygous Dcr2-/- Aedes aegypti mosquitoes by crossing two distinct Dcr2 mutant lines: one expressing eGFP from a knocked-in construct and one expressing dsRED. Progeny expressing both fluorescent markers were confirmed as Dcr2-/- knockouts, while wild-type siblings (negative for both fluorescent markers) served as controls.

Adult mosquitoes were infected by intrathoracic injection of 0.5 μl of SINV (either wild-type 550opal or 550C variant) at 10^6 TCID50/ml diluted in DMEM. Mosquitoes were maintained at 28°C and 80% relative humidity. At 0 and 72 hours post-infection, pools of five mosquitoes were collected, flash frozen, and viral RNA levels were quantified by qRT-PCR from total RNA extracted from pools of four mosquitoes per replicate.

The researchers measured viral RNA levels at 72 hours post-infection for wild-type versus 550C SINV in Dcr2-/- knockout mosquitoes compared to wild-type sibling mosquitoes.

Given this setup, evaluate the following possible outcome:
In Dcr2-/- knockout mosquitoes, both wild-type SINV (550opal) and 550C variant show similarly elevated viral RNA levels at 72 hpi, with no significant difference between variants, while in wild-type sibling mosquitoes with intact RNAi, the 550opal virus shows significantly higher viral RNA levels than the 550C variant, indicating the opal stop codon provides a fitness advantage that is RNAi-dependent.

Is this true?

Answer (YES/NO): NO